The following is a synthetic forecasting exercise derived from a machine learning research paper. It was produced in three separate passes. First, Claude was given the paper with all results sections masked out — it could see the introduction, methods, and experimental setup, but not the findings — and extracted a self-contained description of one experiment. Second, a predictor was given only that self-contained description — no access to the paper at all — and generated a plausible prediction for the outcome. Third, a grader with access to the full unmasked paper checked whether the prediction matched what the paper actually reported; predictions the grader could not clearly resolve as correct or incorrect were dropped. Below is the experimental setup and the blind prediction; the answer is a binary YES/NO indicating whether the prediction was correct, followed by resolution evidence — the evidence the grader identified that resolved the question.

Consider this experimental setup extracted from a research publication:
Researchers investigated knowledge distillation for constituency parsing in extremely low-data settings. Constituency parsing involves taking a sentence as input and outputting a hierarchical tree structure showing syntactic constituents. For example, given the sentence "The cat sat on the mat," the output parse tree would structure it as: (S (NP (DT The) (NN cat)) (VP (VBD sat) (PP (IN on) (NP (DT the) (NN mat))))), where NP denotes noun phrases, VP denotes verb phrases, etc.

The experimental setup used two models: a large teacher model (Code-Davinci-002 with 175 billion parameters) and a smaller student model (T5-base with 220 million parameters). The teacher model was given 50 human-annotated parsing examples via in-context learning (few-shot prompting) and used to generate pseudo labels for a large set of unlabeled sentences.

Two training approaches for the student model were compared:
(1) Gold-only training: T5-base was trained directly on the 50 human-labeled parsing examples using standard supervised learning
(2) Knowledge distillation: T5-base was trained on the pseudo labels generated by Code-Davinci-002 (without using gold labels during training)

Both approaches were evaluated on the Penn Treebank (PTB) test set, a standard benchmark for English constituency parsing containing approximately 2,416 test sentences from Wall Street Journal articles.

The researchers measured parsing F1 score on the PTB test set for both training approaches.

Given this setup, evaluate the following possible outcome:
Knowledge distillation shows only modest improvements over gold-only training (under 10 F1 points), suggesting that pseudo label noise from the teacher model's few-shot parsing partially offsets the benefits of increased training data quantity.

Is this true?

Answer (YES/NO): NO